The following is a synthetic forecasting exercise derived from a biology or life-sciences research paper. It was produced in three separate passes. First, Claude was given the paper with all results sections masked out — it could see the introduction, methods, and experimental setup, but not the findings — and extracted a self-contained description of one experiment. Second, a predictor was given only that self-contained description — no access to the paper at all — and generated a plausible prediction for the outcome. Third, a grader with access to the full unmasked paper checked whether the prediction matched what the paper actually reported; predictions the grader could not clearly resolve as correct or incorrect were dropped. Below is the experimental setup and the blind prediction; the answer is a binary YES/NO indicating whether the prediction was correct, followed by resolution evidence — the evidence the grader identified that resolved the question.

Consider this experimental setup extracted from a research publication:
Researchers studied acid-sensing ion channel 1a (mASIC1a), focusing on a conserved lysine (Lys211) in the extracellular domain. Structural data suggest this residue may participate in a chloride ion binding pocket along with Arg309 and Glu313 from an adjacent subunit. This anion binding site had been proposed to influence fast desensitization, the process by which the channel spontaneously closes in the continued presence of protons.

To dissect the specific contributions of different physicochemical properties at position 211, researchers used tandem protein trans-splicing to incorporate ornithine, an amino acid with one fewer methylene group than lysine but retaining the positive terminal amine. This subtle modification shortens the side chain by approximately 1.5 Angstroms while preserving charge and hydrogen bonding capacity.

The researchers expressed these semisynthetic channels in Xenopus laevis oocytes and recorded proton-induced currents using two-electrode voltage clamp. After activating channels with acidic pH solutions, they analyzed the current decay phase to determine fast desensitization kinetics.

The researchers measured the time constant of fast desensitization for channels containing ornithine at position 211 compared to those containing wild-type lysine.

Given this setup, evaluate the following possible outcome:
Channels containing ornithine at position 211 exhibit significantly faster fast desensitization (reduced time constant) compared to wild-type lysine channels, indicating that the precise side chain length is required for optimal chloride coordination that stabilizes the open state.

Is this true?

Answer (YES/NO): YES